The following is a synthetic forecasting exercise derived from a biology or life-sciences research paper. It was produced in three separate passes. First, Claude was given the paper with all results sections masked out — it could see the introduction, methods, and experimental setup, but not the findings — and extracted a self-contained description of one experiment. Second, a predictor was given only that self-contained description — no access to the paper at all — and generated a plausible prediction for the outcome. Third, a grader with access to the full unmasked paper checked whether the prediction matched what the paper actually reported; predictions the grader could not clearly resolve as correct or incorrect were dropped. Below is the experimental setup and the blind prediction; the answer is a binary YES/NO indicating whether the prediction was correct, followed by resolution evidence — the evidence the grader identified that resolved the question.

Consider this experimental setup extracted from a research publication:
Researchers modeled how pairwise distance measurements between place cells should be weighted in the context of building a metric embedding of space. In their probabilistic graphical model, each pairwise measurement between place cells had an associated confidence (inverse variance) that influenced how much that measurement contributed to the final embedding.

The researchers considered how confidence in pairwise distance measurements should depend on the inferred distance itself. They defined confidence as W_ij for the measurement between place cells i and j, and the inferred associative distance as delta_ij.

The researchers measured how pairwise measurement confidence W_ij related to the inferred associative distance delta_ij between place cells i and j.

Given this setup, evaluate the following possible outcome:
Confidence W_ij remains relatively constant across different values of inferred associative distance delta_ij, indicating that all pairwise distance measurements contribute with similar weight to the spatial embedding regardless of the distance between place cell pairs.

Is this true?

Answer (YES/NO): NO